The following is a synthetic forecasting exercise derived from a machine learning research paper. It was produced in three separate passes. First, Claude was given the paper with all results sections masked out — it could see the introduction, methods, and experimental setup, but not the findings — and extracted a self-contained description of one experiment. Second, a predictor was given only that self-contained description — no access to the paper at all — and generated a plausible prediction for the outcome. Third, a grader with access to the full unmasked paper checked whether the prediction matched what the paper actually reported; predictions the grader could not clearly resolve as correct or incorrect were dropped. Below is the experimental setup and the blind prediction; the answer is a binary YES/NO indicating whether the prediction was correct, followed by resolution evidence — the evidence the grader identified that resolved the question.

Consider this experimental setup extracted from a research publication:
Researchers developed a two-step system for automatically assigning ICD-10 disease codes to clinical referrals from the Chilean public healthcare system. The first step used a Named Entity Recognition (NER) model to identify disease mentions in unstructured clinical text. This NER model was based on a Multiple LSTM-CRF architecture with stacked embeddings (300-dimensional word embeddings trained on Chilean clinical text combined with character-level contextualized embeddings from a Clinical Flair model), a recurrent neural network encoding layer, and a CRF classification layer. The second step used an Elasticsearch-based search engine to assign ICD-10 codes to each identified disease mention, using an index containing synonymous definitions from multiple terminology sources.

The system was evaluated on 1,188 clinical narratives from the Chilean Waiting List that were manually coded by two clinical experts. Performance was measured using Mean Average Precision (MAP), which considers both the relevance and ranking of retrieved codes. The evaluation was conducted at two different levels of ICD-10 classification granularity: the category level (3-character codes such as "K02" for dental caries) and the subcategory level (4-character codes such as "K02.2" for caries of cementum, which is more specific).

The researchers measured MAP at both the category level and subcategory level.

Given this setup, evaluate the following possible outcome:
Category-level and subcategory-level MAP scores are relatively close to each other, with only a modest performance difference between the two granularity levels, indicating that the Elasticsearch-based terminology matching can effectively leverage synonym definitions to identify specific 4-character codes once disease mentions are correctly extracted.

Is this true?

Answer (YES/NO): NO